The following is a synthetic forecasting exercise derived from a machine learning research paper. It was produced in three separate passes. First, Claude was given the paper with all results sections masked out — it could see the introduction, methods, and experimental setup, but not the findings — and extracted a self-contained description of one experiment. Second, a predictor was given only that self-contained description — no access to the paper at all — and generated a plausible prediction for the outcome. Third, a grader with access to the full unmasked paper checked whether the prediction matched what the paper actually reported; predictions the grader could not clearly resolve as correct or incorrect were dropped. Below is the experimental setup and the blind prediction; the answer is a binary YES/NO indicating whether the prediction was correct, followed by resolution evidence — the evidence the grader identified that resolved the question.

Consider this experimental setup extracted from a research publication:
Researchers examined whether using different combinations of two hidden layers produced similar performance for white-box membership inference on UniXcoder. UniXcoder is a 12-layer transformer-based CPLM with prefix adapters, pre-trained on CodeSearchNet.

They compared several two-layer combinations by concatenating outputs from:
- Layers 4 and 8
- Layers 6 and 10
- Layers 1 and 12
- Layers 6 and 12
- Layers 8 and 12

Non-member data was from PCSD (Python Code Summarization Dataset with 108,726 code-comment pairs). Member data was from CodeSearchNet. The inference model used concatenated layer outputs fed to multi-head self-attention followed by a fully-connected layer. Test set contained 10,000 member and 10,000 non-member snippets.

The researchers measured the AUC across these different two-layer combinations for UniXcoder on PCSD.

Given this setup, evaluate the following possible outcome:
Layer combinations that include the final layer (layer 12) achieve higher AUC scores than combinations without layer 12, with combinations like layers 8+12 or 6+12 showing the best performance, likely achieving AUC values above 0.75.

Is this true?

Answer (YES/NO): NO